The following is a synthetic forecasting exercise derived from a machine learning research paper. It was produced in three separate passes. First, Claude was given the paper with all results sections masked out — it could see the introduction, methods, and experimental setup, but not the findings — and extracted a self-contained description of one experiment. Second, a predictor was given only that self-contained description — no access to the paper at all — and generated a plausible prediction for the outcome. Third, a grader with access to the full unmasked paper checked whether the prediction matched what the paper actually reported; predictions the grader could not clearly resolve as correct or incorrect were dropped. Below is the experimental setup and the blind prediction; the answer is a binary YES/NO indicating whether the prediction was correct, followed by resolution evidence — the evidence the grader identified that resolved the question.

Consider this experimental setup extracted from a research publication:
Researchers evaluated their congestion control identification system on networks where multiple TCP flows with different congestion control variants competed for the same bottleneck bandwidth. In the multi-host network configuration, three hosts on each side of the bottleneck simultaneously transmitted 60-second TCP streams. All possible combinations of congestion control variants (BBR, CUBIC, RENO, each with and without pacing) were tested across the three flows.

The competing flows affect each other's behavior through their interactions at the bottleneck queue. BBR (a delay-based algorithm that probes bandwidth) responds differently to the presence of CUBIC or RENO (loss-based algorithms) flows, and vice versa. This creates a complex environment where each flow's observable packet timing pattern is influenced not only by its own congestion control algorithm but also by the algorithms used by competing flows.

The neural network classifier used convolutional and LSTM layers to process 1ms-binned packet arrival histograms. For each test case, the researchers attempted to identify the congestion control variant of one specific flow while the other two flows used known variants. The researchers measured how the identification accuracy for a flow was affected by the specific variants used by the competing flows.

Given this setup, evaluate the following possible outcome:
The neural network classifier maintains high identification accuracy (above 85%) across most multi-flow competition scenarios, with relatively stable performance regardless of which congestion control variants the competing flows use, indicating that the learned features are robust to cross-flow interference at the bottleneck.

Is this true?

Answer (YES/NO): YES